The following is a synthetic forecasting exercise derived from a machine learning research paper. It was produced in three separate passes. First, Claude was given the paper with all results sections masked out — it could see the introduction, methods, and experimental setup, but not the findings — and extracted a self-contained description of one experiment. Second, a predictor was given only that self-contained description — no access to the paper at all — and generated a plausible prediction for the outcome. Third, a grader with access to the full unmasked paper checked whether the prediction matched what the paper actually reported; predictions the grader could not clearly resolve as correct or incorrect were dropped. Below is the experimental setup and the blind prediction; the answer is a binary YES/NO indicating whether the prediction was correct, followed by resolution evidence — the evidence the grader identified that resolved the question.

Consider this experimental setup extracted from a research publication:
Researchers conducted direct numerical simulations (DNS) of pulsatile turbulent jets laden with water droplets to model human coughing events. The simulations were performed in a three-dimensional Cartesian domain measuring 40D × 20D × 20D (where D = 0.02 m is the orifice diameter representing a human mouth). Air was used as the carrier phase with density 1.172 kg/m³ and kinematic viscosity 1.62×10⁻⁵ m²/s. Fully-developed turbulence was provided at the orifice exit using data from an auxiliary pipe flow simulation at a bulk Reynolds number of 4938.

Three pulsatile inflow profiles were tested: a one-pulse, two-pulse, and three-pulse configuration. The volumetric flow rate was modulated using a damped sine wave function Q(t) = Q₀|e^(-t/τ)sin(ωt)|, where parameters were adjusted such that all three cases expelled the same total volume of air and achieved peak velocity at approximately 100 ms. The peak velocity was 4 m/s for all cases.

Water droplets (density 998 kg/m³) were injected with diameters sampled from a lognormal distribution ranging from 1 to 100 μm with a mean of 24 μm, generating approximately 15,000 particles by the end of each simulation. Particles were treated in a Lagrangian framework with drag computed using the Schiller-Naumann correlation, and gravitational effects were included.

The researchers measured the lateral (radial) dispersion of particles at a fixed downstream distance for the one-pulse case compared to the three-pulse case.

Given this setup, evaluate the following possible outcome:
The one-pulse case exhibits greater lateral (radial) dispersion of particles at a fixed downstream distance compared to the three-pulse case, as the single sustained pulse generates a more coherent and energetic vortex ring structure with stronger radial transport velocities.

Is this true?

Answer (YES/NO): YES